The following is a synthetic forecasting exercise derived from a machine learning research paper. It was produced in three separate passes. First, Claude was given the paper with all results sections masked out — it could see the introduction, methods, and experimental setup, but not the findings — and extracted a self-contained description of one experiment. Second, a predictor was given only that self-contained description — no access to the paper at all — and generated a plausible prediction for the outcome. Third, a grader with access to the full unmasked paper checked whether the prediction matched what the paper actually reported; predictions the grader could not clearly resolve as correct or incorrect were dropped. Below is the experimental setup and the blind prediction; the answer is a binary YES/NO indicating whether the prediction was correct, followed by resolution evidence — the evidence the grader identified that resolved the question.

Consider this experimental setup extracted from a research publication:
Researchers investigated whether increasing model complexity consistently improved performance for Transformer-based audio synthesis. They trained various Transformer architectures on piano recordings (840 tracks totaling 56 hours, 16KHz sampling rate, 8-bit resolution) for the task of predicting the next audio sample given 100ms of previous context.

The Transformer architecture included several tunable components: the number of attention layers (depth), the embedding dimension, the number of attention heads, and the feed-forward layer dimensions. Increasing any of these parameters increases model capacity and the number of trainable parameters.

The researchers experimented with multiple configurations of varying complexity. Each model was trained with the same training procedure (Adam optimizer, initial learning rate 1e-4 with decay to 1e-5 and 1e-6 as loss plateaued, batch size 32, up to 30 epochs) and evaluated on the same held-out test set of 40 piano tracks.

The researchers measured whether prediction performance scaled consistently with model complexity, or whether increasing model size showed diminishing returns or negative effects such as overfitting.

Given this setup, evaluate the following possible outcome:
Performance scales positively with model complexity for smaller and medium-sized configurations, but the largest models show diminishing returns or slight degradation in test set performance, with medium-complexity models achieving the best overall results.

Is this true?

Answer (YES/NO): NO